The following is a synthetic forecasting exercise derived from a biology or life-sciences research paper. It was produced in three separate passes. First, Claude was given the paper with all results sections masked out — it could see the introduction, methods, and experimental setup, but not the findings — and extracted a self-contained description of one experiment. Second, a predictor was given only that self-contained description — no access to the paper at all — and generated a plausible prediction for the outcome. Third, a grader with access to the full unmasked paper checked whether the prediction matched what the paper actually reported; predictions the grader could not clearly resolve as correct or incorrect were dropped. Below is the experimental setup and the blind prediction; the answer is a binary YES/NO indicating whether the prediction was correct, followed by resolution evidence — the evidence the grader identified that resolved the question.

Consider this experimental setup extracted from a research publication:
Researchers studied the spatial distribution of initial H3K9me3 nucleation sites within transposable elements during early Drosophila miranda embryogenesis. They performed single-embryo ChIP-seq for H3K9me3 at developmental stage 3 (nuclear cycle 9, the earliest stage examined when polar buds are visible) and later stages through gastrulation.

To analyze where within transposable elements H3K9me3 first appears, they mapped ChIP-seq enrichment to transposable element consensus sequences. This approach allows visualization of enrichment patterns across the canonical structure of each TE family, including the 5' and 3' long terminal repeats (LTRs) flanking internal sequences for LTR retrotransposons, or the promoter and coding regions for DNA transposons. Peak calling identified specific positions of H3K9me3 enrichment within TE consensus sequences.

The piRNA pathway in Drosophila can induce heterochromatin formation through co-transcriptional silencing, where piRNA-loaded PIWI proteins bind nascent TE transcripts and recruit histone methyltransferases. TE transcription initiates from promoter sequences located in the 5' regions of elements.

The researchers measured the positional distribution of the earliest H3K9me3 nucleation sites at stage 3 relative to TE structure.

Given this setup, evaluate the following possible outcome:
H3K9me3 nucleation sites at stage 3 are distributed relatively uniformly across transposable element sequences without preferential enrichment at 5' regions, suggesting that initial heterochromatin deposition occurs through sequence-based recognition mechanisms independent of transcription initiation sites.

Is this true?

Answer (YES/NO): NO